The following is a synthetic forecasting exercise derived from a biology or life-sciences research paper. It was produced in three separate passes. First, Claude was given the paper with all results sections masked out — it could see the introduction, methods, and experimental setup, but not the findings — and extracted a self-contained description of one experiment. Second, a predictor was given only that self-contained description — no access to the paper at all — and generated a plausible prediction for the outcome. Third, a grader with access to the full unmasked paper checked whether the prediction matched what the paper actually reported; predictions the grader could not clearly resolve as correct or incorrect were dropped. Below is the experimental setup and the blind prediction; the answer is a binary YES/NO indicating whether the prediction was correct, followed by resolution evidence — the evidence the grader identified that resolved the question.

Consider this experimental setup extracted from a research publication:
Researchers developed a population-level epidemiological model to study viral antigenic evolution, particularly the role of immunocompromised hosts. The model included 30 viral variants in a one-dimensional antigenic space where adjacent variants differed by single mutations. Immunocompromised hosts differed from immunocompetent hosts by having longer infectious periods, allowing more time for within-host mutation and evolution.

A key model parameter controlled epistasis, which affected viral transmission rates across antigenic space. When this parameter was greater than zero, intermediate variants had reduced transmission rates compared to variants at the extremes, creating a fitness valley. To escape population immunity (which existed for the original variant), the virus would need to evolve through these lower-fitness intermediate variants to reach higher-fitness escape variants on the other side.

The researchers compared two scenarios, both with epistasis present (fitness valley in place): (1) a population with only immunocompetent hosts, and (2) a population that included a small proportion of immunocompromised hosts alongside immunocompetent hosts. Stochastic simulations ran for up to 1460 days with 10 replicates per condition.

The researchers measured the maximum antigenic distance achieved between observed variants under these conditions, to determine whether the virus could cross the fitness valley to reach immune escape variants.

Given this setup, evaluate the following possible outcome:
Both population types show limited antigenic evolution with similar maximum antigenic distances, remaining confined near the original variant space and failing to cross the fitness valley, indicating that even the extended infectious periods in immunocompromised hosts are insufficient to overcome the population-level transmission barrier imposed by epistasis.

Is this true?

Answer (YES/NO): NO